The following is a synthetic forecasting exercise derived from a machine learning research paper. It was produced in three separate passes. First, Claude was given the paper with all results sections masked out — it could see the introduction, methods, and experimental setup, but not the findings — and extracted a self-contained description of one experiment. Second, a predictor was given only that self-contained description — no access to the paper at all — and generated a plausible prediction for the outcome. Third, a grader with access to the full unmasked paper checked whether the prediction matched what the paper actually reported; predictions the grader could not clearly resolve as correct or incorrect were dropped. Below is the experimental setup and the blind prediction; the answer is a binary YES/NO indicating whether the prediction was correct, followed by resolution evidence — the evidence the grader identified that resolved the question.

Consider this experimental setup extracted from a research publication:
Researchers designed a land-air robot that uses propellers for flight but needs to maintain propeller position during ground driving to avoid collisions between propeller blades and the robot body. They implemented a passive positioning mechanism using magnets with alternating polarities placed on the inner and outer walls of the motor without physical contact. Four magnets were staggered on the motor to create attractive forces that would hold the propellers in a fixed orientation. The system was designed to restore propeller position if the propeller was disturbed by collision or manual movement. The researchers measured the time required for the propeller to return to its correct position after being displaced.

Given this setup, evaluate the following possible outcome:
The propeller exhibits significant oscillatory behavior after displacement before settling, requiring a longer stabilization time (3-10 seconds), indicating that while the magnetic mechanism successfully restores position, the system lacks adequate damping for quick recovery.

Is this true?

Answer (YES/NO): NO